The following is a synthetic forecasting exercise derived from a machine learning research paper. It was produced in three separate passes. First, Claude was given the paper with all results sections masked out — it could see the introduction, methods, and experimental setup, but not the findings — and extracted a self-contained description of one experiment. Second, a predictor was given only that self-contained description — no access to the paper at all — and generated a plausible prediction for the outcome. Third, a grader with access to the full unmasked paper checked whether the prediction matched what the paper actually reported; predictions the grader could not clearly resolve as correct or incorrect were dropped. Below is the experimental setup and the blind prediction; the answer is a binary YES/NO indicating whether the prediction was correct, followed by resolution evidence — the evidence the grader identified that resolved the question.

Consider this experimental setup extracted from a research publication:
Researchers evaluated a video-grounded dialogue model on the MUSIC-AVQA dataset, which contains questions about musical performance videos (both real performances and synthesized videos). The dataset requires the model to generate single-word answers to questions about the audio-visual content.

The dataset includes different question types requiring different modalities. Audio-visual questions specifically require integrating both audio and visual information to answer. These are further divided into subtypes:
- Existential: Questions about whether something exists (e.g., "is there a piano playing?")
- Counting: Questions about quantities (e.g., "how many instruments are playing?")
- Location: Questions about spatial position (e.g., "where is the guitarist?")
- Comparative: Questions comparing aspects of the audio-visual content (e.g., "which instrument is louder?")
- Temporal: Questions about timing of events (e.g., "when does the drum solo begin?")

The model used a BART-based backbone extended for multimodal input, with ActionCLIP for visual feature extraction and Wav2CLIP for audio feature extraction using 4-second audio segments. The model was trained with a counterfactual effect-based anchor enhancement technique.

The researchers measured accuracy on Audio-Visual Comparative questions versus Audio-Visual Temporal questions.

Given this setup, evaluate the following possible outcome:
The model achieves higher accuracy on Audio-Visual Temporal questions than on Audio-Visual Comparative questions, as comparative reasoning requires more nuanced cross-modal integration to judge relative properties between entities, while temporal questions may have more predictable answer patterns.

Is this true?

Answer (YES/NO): YES